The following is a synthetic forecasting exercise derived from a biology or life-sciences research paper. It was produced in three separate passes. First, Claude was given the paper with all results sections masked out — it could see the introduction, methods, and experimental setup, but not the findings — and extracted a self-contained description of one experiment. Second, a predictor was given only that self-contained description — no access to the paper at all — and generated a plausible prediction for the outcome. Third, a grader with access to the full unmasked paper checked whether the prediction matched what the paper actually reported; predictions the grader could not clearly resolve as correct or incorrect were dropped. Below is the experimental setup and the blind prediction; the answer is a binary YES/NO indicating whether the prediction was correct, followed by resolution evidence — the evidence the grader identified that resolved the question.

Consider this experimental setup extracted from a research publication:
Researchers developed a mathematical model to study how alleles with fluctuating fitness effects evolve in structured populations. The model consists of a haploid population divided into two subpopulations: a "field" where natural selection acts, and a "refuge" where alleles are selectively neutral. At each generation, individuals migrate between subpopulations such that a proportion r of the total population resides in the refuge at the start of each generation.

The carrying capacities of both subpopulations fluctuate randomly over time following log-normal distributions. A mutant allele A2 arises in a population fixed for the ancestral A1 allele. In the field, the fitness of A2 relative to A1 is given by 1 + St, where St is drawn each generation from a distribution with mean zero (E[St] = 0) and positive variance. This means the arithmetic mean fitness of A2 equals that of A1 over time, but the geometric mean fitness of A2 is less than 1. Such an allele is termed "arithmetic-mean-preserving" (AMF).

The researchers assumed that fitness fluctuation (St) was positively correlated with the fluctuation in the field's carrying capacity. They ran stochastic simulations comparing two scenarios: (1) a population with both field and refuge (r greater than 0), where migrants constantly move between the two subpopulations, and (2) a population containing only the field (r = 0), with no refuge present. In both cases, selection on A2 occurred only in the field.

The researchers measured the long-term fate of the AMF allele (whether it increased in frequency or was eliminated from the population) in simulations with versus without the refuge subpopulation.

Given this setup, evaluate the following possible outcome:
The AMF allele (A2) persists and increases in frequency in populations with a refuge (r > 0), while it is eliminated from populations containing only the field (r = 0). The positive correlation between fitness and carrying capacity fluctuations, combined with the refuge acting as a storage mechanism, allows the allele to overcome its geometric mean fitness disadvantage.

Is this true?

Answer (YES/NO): YES